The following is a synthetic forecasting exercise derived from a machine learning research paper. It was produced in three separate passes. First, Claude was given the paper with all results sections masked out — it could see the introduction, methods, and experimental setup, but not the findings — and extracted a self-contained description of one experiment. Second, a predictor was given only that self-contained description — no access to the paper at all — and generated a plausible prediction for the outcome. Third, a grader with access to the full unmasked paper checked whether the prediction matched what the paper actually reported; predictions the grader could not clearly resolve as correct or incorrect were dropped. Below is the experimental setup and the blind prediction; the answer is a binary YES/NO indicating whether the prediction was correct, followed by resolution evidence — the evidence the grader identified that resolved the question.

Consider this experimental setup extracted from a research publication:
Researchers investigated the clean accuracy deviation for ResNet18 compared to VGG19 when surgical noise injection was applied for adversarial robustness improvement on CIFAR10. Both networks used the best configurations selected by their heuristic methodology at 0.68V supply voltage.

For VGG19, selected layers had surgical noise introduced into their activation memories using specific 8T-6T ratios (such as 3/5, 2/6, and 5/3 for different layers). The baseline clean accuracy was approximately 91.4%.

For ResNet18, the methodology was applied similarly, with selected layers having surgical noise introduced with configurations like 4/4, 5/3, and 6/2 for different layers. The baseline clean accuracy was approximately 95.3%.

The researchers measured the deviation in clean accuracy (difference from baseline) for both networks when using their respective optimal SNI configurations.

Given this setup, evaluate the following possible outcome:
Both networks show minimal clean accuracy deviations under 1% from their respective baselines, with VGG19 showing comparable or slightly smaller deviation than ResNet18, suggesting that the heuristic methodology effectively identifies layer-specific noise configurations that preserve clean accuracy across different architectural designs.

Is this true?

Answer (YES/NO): NO